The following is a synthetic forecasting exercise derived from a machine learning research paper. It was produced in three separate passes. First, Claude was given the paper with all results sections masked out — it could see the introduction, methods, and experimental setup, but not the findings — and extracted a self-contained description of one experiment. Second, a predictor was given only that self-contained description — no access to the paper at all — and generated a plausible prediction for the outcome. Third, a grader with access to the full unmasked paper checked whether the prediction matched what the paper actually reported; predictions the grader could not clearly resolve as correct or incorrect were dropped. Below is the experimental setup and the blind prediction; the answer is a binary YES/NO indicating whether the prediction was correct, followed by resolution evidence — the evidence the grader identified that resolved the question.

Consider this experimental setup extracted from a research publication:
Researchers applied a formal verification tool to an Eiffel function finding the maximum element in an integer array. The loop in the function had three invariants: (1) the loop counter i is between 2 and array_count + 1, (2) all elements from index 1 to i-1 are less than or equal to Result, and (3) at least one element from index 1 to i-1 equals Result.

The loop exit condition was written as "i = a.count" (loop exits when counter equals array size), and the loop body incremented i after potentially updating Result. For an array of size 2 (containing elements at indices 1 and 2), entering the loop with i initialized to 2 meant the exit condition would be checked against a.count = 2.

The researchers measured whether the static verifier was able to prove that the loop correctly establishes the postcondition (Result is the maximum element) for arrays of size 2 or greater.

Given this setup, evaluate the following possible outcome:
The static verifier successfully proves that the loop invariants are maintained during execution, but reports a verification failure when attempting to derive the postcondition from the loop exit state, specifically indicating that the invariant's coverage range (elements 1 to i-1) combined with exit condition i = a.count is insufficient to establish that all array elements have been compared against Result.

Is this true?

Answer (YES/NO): NO